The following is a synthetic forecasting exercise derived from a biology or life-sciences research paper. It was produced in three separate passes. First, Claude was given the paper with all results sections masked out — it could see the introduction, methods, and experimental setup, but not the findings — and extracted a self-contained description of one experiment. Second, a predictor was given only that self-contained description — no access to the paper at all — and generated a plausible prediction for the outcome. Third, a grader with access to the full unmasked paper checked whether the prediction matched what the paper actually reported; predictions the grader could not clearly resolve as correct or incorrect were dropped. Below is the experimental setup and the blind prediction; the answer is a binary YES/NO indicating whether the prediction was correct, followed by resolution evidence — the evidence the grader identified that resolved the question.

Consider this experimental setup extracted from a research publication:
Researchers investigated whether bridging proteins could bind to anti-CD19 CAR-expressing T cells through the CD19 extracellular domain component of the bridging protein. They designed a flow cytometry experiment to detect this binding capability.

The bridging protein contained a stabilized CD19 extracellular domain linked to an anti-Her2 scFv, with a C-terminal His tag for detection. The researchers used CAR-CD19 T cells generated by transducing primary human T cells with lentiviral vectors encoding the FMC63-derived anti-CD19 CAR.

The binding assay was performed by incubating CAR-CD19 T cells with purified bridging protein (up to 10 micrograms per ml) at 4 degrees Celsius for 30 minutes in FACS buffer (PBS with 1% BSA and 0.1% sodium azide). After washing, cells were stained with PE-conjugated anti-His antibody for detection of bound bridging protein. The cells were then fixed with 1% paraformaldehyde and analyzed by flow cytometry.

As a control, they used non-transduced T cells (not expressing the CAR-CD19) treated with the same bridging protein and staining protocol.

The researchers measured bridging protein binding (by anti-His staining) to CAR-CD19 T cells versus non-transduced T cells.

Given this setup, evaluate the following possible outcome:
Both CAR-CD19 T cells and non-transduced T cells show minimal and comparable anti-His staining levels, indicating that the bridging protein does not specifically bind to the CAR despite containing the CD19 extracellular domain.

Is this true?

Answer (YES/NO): NO